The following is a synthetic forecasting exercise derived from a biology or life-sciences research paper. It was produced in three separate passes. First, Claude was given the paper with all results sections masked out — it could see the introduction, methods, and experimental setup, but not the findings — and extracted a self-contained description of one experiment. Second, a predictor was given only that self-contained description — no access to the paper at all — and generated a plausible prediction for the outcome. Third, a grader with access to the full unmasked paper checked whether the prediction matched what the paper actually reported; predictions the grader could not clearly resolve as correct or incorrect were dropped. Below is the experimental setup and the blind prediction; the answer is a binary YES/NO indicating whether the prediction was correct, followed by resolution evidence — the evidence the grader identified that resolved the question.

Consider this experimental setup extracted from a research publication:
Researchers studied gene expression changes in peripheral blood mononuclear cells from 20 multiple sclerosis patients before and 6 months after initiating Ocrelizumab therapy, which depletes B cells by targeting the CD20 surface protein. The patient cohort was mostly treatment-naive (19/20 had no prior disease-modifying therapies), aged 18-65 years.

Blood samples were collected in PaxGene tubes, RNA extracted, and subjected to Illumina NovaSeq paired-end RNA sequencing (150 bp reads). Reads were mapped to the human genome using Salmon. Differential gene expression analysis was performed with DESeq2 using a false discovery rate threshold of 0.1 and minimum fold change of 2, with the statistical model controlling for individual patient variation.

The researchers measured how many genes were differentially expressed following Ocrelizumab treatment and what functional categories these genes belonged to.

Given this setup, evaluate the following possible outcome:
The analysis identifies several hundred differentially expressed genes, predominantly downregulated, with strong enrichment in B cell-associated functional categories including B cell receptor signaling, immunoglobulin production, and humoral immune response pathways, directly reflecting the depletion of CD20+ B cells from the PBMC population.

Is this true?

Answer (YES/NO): NO